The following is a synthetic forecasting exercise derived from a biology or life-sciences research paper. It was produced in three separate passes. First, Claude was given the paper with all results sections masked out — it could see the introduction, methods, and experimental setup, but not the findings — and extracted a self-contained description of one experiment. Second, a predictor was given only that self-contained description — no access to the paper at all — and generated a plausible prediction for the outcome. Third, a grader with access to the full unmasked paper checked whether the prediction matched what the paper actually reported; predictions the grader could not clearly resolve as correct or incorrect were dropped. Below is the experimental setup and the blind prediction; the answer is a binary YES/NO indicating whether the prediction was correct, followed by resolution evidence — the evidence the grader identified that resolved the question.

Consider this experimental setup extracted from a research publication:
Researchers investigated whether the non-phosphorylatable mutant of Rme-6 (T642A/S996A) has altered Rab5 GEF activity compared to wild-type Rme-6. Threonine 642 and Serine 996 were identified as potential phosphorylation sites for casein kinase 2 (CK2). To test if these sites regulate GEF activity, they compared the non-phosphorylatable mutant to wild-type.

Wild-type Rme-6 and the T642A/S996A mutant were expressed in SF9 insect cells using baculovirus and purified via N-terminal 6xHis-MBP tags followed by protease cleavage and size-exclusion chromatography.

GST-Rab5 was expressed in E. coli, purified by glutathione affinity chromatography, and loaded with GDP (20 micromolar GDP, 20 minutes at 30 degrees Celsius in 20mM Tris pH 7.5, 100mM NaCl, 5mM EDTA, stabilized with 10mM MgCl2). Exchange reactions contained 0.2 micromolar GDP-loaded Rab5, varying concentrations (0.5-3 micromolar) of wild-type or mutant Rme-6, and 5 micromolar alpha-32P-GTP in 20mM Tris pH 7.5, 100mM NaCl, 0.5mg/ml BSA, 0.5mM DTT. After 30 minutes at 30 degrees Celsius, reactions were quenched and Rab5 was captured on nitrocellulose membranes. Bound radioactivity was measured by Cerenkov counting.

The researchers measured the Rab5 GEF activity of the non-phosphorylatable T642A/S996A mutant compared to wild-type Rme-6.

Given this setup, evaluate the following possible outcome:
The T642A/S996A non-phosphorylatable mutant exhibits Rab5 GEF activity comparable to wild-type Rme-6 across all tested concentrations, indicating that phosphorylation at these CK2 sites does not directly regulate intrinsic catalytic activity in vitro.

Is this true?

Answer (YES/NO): NO